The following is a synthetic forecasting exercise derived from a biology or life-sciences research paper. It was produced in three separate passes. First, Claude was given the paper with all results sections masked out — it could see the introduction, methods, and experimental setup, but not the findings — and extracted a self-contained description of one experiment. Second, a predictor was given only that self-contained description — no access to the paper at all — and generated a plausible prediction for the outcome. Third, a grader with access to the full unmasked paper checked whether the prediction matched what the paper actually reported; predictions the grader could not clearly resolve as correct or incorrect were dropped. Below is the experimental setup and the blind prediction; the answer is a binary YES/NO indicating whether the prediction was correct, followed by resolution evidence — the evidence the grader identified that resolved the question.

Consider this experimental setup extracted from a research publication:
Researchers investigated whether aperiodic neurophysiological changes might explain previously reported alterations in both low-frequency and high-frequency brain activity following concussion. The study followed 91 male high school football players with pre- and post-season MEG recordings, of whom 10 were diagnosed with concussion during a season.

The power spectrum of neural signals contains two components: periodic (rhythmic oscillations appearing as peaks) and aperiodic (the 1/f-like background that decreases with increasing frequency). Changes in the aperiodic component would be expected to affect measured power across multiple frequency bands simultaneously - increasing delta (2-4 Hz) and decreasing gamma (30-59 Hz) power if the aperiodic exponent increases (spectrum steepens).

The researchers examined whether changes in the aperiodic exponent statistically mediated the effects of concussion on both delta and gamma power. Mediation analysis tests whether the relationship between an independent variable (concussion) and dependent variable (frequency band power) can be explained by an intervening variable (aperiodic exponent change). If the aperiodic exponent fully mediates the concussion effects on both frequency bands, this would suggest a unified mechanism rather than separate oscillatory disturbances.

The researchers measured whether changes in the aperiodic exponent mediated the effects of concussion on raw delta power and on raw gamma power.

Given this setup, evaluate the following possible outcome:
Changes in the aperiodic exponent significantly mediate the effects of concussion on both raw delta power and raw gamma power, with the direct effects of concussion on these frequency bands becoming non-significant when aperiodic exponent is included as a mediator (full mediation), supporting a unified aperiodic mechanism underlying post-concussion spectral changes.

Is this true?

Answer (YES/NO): YES